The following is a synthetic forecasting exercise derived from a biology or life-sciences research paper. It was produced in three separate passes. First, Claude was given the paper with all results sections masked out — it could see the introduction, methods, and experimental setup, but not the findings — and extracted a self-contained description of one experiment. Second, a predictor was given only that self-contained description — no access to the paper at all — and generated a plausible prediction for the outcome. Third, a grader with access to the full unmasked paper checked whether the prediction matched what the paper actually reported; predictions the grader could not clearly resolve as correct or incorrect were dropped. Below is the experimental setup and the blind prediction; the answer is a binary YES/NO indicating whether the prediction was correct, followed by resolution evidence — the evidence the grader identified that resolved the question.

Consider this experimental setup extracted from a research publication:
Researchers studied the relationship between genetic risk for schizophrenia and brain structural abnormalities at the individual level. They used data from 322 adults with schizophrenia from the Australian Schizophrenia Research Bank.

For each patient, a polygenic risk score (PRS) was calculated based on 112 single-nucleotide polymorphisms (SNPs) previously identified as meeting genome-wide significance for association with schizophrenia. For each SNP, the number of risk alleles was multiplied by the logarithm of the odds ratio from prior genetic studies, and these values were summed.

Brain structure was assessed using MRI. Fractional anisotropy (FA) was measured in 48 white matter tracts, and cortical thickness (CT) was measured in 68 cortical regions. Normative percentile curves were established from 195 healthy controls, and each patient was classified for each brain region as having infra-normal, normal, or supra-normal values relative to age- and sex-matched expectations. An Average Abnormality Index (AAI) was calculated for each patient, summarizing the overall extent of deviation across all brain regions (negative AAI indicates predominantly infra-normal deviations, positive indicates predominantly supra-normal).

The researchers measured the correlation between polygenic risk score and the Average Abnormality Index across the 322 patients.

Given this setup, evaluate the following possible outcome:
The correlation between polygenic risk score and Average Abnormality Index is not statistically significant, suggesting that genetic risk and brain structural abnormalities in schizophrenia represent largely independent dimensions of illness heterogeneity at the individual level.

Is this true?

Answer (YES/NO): NO